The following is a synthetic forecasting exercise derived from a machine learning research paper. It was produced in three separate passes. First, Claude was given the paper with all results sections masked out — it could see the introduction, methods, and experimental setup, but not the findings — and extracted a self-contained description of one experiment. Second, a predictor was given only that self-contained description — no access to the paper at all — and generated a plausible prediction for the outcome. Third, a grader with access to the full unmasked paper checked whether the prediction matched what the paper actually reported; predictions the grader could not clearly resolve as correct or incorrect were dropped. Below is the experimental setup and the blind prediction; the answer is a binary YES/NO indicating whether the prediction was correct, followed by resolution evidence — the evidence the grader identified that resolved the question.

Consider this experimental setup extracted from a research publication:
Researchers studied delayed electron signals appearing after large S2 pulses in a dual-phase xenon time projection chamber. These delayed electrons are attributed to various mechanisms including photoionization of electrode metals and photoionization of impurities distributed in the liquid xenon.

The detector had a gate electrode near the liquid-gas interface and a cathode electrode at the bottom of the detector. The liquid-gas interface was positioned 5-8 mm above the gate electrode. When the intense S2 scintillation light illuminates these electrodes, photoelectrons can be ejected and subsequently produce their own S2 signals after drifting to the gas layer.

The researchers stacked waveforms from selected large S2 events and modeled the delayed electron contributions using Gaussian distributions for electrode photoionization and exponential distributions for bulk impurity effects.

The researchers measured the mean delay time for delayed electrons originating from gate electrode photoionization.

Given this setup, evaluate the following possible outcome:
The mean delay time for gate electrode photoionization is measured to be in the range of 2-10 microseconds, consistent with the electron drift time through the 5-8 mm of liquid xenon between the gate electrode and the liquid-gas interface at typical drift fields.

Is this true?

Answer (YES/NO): YES